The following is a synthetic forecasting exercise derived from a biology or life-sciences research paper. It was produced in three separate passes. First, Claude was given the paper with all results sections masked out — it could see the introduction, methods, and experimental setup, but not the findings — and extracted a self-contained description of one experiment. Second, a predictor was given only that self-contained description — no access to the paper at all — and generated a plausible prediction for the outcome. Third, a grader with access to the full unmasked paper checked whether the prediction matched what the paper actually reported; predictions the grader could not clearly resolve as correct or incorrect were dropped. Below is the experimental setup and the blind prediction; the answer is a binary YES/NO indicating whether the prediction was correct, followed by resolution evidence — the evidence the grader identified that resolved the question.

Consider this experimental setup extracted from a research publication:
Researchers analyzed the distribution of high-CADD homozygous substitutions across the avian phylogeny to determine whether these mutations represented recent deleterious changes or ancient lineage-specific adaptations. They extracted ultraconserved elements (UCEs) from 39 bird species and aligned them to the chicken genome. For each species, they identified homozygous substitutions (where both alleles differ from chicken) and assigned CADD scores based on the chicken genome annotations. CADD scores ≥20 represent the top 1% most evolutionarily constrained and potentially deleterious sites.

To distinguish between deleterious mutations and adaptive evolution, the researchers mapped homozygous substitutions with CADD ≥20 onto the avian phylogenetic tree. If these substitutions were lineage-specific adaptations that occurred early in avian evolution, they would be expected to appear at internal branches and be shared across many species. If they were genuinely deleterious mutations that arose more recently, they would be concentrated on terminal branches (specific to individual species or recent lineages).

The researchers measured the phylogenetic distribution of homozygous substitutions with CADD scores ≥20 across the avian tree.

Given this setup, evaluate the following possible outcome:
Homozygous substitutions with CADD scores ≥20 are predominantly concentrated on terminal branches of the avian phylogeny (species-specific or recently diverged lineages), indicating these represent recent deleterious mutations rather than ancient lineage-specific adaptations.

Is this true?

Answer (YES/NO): YES